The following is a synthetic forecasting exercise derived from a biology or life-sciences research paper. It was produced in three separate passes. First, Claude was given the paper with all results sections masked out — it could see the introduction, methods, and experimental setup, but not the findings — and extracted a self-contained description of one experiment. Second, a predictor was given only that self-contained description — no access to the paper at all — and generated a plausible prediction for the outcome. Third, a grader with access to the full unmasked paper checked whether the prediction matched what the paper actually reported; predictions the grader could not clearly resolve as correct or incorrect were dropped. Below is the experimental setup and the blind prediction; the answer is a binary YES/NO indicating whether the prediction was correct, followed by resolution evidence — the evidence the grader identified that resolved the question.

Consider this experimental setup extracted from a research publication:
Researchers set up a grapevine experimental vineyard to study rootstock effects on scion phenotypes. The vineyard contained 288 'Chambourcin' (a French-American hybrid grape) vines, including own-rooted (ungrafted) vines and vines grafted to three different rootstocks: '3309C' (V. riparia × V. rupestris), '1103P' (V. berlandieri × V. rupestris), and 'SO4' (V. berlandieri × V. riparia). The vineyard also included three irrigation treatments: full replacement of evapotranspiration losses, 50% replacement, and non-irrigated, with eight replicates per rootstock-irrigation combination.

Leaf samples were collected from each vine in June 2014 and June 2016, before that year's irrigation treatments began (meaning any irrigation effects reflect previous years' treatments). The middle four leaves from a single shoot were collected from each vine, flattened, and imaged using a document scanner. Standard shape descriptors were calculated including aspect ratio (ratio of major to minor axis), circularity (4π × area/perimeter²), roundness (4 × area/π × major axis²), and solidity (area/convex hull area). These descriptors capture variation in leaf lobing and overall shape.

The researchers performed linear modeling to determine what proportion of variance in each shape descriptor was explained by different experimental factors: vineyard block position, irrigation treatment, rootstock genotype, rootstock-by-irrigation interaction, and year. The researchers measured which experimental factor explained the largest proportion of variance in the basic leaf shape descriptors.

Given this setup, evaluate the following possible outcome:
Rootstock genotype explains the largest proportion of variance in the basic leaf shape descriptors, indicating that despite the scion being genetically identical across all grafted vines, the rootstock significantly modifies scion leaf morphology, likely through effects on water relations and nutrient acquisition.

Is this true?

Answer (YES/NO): NO